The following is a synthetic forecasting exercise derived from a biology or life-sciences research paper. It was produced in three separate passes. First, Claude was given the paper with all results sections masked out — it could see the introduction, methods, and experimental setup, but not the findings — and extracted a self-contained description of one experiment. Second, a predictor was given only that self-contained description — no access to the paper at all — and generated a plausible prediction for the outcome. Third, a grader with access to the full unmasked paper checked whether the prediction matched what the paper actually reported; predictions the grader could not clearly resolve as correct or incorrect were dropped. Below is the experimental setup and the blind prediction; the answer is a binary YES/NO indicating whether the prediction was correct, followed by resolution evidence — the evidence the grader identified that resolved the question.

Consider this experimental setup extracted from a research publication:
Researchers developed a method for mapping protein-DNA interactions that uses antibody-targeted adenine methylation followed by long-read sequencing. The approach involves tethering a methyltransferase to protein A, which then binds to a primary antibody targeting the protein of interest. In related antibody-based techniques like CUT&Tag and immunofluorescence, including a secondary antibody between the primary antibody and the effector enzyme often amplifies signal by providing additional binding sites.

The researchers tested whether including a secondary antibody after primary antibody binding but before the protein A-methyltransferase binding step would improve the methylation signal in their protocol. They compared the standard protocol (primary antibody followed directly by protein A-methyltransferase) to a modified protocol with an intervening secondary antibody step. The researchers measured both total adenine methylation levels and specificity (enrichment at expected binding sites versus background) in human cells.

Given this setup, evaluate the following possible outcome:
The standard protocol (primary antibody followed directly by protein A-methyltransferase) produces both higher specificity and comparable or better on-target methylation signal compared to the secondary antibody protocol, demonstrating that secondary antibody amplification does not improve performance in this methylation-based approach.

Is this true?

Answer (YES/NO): YES